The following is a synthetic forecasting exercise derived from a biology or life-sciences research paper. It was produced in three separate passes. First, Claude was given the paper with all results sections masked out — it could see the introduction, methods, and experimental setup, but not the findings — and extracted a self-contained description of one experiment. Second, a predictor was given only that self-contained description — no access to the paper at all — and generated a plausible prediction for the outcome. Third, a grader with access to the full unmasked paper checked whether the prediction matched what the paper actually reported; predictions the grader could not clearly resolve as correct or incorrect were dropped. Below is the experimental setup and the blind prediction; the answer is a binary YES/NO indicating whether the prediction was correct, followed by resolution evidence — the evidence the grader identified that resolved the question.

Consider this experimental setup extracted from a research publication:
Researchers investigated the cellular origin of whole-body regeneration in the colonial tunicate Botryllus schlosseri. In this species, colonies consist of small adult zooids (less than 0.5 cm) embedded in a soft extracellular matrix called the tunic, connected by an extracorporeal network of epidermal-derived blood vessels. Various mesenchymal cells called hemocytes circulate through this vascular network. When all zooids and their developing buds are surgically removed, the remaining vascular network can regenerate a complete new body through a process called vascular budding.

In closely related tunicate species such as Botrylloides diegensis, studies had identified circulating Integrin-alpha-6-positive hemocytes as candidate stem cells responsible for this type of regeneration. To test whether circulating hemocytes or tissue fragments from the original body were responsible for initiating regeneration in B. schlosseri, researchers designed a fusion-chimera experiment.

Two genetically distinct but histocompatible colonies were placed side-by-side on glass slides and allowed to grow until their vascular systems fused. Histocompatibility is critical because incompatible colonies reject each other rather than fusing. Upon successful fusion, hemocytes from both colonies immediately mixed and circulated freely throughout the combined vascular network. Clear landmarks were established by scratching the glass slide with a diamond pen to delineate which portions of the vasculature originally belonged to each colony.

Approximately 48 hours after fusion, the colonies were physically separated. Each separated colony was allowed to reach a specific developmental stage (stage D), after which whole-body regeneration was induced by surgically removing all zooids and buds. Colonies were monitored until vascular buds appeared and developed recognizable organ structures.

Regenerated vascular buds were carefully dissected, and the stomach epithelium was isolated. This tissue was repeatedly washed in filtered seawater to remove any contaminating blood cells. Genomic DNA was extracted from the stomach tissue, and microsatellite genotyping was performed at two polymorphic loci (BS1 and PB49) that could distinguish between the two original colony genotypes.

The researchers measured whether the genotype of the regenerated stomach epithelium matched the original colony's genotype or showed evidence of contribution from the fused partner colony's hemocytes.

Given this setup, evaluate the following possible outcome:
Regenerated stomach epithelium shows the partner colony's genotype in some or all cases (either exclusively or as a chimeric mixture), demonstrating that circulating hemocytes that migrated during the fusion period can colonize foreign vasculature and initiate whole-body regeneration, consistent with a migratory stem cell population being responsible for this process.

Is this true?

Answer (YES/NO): NO